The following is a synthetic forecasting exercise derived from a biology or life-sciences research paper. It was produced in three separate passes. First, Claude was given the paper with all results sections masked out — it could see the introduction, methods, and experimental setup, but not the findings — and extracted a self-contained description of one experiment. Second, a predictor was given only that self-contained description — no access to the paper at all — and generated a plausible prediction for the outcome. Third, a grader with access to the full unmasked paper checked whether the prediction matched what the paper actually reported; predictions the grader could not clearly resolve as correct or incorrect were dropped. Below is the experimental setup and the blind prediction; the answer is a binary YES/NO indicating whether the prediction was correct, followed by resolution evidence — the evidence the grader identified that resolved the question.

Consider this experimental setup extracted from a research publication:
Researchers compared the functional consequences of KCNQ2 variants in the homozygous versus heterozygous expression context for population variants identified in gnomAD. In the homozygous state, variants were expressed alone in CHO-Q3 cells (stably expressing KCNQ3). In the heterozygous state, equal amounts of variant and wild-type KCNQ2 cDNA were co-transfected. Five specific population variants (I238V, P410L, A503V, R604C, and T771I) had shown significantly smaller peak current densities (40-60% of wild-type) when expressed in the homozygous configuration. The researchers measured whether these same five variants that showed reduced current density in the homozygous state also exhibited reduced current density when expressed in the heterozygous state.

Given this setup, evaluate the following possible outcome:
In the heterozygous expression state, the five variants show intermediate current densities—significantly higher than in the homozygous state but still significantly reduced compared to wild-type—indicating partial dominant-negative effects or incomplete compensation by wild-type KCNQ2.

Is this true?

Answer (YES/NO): NO